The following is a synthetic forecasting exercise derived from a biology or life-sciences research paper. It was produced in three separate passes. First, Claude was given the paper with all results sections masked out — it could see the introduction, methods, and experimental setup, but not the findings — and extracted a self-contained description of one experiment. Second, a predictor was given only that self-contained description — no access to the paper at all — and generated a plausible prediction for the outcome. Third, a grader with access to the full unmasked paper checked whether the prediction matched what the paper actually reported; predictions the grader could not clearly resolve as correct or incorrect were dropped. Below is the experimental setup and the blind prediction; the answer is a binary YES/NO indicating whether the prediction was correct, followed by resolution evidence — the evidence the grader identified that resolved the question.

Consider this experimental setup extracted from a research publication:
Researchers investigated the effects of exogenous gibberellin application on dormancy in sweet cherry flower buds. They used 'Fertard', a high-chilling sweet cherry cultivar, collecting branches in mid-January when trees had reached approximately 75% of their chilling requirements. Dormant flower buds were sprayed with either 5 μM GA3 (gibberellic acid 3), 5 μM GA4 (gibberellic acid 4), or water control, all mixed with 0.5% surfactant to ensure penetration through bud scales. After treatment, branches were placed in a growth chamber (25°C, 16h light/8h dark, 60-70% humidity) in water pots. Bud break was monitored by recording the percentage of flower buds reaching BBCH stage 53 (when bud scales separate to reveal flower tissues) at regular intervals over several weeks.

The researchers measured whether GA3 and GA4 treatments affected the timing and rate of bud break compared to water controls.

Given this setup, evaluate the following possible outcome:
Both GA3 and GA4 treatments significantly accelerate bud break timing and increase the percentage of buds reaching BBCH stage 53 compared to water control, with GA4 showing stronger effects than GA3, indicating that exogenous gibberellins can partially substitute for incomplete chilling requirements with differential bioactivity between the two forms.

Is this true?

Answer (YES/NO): NO